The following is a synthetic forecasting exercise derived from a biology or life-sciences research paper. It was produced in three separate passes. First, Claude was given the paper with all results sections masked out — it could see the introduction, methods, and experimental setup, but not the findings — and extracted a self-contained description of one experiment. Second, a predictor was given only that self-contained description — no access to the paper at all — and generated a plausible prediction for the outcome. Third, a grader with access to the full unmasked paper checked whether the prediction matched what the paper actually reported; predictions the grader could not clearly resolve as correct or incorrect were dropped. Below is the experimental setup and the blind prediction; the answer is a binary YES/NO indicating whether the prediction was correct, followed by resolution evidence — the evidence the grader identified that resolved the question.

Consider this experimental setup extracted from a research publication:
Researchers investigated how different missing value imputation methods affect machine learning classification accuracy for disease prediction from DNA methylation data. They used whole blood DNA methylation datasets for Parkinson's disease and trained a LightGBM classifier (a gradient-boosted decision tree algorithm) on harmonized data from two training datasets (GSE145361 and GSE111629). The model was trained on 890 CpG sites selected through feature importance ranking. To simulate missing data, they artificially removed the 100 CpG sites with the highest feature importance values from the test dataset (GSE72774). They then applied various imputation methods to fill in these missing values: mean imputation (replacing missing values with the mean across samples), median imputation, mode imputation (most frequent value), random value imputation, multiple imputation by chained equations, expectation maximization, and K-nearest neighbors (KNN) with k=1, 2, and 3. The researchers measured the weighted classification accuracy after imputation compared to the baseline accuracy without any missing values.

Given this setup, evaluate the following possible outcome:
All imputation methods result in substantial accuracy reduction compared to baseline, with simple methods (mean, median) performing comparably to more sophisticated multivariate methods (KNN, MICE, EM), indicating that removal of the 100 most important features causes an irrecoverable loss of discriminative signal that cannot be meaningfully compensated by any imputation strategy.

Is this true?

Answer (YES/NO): NO